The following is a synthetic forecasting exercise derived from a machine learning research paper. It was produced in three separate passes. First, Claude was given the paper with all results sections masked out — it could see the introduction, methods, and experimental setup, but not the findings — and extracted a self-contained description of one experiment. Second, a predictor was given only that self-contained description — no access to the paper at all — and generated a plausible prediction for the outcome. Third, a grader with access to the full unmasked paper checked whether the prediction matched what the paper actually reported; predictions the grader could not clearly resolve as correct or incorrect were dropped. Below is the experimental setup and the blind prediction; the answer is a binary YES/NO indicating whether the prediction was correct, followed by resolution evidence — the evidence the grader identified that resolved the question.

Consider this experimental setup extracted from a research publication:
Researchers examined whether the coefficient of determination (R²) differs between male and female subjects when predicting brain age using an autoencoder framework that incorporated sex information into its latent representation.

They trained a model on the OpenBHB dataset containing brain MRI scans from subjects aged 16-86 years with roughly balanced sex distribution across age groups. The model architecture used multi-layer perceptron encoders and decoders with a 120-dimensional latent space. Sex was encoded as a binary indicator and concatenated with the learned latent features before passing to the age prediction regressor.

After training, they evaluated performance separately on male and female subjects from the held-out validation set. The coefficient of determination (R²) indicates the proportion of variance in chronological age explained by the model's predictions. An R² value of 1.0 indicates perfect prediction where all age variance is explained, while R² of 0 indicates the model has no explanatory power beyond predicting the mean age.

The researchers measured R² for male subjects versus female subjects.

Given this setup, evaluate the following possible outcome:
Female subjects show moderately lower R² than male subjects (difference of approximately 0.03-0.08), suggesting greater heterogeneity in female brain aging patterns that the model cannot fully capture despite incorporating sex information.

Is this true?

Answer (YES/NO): NO